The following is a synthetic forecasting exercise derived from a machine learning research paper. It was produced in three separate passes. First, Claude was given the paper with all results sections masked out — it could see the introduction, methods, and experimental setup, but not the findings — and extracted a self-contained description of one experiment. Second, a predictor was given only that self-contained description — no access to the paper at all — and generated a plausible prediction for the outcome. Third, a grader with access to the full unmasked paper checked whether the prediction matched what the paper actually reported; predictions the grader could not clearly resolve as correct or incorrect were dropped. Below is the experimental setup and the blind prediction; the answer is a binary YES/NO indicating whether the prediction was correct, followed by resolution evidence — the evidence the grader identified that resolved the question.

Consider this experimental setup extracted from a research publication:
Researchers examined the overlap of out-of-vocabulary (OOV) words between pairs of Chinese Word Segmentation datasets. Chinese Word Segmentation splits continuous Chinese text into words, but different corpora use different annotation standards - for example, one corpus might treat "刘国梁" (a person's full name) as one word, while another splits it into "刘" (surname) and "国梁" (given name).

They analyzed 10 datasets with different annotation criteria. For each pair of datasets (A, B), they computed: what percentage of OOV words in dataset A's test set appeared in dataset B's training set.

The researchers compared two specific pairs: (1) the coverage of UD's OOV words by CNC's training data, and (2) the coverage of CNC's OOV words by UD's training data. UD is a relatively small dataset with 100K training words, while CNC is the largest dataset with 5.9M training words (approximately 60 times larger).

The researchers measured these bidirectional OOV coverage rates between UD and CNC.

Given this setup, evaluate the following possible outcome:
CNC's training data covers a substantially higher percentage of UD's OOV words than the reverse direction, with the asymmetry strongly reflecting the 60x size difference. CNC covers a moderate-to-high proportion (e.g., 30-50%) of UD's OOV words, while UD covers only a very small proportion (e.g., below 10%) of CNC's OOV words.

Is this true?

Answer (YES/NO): NO